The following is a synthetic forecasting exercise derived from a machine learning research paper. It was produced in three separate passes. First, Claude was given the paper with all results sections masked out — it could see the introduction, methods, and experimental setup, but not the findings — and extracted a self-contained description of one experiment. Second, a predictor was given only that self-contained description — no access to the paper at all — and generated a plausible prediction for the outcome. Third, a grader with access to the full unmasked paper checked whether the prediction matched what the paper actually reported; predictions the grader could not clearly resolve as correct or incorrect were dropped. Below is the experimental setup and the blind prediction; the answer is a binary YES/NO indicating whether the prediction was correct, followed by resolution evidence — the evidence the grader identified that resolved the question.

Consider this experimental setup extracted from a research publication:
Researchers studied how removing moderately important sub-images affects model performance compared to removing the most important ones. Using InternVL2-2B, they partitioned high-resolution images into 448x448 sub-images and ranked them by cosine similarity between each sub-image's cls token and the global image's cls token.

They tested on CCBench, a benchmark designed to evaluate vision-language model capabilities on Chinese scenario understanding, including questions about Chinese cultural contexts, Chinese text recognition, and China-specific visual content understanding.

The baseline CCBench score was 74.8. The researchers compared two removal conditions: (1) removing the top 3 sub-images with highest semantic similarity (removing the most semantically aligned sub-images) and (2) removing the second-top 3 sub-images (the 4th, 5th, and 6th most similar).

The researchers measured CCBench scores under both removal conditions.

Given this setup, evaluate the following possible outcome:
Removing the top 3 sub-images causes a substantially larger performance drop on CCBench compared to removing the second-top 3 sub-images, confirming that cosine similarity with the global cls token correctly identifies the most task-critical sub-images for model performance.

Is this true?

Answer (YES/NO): YES